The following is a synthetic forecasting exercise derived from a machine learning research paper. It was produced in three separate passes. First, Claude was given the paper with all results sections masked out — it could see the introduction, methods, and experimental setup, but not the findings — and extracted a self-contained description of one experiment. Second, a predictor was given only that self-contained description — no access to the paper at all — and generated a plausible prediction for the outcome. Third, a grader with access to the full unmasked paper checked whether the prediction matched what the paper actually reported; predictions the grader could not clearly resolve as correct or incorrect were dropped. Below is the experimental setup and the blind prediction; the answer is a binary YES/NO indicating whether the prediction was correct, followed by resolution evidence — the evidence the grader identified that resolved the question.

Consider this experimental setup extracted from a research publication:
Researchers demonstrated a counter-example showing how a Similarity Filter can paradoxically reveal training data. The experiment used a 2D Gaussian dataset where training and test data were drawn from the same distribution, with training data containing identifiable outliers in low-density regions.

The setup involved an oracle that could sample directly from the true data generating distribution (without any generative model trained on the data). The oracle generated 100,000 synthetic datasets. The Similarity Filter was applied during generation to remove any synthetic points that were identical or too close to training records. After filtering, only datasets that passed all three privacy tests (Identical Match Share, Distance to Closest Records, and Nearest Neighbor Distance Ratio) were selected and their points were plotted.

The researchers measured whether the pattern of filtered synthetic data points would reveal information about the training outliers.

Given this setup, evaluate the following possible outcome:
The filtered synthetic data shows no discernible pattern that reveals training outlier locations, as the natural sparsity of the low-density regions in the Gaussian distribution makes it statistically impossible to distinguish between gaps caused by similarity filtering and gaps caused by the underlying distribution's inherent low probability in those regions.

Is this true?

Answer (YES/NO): NO